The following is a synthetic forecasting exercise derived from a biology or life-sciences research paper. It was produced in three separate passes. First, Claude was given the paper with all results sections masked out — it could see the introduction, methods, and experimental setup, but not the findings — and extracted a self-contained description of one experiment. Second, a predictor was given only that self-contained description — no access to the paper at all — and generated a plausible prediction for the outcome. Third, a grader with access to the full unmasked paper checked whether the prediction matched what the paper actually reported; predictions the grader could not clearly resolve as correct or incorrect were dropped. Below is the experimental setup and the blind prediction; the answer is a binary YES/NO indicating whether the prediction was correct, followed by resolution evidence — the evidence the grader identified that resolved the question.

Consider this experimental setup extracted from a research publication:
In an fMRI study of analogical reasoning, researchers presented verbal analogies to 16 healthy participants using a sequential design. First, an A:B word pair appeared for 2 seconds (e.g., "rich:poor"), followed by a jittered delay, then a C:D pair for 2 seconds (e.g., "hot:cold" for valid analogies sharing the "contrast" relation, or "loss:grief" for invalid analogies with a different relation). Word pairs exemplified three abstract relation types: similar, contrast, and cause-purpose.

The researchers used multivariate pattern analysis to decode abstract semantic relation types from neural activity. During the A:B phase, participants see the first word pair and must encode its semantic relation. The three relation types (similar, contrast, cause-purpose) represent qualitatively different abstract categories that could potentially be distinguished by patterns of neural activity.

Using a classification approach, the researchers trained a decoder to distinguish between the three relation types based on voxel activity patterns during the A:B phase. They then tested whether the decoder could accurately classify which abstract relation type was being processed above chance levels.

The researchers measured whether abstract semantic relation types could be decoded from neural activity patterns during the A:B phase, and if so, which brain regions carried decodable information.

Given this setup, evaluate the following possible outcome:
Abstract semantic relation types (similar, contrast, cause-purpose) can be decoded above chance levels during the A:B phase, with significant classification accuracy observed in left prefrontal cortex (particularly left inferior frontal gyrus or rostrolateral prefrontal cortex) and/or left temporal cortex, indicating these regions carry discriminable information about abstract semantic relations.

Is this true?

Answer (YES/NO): YES